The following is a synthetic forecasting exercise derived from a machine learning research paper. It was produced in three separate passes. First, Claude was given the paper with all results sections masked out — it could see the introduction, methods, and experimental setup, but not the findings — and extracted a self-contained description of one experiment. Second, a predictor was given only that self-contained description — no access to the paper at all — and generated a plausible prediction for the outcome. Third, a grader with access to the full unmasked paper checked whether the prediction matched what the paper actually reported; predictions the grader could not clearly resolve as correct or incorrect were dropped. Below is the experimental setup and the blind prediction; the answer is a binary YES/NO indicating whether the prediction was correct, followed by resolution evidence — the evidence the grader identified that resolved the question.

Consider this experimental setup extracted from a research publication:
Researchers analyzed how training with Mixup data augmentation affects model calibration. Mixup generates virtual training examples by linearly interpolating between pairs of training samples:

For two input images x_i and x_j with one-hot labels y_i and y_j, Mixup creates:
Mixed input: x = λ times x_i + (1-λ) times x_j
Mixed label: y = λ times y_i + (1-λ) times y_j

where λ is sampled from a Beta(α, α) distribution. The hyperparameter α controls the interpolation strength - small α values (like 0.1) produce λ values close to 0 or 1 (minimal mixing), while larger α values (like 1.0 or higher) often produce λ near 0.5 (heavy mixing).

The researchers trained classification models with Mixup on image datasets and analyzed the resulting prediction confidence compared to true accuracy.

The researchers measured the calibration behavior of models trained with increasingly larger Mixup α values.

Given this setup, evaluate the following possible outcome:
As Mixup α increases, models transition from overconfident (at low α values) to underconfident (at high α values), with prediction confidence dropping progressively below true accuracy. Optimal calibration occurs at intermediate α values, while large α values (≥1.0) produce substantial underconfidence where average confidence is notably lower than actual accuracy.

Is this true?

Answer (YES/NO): NO